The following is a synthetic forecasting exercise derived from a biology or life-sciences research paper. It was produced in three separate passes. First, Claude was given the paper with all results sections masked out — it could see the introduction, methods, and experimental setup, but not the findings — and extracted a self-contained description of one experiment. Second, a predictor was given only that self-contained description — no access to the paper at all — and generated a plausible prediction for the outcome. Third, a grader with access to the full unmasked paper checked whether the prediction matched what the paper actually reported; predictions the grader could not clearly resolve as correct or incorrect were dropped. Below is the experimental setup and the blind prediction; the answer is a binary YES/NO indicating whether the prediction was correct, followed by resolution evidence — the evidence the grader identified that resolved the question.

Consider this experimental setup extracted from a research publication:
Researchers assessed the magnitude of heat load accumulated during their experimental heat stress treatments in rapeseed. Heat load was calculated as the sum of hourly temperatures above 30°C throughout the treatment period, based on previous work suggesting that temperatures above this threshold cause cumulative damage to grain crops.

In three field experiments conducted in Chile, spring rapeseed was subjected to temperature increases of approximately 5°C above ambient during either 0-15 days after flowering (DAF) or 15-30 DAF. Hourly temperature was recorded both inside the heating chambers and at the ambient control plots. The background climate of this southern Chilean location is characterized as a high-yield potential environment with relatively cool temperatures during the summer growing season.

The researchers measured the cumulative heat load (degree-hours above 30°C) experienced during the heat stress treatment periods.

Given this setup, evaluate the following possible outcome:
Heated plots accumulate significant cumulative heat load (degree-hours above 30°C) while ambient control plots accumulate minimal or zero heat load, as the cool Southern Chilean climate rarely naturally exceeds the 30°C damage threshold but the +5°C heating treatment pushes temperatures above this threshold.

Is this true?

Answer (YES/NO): NO